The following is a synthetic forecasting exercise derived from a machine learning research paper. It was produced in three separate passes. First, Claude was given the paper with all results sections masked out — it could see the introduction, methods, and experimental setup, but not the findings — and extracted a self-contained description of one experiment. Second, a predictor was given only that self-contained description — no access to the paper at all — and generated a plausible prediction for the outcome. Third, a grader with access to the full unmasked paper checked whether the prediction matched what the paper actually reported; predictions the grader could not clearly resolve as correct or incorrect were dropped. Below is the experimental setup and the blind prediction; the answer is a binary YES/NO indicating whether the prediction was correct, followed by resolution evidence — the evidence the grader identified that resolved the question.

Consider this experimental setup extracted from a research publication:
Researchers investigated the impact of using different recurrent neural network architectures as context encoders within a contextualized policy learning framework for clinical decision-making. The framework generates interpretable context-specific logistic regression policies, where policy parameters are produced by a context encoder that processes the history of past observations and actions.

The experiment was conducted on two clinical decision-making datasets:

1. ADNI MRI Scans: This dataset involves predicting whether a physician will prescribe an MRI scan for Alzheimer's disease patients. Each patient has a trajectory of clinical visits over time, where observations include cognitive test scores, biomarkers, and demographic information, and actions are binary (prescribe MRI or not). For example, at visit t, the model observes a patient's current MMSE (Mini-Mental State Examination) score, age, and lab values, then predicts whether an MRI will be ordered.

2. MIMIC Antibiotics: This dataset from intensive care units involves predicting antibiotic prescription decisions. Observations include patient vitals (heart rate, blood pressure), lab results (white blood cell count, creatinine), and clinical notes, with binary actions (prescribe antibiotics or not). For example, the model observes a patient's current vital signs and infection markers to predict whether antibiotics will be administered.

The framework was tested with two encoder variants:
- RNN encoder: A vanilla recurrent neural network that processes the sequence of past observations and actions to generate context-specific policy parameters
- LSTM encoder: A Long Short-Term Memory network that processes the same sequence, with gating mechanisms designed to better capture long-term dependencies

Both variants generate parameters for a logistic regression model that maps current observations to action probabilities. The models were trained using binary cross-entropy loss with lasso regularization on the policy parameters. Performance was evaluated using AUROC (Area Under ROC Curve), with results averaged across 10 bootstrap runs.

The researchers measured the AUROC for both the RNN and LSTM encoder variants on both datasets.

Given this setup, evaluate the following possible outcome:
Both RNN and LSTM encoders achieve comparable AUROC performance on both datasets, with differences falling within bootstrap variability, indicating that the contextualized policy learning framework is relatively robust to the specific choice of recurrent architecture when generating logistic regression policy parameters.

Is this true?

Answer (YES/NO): YES